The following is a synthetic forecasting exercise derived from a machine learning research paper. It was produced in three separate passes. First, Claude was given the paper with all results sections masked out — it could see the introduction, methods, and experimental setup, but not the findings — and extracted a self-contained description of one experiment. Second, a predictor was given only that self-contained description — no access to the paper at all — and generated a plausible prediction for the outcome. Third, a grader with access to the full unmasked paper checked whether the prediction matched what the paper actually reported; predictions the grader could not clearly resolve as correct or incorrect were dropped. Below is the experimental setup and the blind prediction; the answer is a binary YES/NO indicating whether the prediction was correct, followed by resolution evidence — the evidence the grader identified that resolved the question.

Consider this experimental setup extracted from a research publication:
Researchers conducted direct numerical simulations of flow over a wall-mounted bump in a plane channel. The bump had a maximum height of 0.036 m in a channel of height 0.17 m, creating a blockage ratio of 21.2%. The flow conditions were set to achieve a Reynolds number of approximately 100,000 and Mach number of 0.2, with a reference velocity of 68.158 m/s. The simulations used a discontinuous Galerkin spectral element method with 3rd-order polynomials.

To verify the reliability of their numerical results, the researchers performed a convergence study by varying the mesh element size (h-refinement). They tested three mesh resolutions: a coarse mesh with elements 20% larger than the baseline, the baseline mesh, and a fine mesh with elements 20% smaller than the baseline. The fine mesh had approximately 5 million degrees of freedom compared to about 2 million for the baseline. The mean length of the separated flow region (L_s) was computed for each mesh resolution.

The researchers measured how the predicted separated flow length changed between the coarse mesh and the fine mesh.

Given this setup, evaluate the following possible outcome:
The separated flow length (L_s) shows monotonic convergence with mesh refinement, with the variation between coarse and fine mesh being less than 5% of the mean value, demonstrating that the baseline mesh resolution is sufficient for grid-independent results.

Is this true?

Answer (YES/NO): NO